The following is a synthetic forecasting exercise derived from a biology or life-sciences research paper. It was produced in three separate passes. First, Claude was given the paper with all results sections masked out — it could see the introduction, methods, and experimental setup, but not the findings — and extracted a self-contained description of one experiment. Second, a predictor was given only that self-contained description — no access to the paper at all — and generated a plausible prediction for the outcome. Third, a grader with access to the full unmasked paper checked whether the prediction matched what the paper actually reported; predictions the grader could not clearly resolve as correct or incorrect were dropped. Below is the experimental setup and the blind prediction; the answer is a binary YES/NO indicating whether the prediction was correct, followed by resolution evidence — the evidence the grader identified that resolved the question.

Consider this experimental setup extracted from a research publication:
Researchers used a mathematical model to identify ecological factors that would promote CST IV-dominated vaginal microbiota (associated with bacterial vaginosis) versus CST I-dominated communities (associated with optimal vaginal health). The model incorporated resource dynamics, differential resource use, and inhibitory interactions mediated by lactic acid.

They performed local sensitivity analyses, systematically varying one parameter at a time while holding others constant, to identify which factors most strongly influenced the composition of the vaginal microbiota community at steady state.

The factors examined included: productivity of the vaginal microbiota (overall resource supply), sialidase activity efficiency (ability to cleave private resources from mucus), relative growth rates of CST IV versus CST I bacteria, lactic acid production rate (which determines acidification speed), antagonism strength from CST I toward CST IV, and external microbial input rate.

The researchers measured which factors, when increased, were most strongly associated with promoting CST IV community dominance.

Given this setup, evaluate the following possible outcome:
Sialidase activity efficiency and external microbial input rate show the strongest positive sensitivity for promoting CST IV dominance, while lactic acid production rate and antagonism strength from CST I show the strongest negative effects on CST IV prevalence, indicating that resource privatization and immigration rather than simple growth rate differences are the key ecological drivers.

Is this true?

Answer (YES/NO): NO